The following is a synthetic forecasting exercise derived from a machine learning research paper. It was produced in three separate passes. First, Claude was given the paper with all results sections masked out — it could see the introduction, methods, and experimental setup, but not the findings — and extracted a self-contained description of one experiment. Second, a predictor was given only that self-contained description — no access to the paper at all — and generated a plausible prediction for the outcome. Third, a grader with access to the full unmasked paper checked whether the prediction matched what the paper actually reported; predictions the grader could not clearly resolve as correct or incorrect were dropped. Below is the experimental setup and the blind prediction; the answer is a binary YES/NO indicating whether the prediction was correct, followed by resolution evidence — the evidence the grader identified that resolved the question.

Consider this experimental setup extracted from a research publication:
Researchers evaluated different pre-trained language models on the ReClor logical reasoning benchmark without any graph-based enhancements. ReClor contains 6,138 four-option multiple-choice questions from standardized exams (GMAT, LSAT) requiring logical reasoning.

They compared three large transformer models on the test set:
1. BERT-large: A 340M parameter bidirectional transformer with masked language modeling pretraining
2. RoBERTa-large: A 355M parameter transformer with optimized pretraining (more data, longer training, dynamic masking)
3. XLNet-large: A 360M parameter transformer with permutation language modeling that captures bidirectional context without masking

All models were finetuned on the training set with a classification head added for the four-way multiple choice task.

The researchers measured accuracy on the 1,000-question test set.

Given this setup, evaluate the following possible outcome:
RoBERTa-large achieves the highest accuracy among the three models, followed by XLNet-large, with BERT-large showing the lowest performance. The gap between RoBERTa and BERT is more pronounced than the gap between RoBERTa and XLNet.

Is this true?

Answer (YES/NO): NO